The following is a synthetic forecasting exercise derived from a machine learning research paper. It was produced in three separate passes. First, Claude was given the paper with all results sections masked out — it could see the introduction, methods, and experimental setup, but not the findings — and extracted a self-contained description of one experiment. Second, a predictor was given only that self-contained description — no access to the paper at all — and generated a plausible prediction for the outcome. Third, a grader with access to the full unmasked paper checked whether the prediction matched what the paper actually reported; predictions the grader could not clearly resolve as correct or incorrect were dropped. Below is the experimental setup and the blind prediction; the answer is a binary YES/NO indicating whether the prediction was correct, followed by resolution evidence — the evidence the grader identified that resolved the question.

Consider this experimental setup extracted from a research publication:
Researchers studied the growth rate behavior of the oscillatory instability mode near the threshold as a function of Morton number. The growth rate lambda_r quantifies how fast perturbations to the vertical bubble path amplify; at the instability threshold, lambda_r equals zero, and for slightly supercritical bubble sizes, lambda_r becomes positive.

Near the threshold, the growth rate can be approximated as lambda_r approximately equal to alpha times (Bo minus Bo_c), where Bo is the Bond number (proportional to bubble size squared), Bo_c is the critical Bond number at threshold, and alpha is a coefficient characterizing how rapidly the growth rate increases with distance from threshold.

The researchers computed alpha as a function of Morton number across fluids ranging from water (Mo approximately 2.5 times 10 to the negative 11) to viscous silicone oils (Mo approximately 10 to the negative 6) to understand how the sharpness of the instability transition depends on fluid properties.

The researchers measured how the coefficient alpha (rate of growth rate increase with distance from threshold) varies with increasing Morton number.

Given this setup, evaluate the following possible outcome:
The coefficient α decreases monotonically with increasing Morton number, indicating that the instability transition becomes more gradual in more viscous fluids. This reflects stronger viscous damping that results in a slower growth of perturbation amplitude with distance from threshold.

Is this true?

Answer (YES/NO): YES